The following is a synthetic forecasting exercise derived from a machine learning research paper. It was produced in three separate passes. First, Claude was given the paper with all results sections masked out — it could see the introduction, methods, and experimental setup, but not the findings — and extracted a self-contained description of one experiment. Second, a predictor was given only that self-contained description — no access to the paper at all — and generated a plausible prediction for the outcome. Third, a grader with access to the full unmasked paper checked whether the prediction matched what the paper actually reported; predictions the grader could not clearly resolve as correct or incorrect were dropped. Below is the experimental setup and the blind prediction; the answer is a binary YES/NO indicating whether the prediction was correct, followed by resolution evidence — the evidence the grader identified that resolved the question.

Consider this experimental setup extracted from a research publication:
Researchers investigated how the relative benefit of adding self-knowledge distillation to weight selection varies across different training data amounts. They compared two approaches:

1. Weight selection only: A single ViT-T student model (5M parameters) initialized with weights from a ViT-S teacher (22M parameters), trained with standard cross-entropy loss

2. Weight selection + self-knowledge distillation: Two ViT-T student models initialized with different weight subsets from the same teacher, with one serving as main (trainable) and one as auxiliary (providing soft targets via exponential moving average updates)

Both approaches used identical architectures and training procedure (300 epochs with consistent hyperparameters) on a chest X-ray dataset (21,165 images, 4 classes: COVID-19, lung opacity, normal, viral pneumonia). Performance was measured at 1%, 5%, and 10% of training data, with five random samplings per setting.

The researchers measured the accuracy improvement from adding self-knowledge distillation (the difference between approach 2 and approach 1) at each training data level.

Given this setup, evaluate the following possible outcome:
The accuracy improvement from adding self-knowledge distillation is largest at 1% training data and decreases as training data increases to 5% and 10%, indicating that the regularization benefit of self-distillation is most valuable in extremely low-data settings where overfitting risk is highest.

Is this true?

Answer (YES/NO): YES